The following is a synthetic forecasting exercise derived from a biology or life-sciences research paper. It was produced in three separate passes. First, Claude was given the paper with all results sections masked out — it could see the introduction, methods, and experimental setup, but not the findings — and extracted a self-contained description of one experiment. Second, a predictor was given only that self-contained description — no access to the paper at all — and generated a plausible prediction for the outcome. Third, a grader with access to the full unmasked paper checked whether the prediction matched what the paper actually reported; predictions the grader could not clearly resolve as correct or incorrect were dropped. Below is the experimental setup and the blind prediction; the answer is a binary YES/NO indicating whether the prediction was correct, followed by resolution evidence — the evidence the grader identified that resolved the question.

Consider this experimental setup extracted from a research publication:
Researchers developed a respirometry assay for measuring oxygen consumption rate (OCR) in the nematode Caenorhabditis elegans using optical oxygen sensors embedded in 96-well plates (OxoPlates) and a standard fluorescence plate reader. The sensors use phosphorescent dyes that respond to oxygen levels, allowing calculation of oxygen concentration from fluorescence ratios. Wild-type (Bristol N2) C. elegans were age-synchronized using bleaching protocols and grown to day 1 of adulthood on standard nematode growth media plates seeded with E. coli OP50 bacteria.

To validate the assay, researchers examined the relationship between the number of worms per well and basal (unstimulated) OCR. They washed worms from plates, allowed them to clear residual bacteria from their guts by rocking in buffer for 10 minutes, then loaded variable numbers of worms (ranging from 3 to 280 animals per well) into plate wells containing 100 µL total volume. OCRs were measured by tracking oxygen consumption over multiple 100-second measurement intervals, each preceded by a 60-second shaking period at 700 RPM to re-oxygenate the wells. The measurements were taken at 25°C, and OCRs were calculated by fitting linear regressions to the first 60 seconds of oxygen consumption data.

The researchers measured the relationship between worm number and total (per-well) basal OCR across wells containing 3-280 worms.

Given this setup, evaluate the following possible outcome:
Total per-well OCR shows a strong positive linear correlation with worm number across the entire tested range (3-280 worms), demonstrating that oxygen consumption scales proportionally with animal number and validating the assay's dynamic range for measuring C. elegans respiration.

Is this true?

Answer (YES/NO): NO